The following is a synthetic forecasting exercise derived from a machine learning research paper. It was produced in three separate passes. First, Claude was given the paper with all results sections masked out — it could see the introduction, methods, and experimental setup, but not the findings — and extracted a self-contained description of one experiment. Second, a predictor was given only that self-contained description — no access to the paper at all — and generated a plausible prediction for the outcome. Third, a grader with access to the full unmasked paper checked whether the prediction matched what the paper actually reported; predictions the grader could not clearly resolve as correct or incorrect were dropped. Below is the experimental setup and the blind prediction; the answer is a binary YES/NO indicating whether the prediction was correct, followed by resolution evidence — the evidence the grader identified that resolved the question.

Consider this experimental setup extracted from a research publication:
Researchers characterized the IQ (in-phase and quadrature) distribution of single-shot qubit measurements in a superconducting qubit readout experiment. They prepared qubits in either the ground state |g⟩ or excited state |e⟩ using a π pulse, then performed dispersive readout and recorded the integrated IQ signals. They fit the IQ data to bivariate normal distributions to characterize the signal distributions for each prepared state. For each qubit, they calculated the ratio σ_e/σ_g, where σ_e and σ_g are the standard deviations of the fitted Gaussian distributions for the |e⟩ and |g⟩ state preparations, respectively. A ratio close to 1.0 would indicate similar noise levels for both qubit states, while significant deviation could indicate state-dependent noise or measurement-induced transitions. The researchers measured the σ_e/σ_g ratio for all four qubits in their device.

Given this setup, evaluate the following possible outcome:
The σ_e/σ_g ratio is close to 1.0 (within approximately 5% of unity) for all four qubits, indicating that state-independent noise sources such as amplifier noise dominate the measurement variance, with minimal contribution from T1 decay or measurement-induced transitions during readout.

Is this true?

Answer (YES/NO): YES